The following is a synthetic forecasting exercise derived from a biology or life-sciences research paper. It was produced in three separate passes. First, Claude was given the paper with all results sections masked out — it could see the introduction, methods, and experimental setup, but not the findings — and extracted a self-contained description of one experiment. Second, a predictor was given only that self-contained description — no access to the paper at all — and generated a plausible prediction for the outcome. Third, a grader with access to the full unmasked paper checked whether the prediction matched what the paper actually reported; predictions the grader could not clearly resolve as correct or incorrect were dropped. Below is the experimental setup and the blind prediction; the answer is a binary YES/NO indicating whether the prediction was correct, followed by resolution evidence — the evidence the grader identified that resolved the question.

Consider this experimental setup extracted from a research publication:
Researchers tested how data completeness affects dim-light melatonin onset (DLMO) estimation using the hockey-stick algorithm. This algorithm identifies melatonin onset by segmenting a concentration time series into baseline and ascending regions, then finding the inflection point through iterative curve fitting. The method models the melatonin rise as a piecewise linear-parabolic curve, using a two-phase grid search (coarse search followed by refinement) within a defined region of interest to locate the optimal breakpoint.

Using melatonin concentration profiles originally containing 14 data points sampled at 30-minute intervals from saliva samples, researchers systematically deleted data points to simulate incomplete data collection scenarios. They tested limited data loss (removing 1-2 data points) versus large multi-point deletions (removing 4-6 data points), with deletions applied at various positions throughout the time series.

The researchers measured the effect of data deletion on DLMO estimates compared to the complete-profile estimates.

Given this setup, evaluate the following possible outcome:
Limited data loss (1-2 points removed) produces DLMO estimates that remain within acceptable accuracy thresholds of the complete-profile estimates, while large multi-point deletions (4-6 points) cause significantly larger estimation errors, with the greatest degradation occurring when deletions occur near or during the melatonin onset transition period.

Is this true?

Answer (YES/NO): NO